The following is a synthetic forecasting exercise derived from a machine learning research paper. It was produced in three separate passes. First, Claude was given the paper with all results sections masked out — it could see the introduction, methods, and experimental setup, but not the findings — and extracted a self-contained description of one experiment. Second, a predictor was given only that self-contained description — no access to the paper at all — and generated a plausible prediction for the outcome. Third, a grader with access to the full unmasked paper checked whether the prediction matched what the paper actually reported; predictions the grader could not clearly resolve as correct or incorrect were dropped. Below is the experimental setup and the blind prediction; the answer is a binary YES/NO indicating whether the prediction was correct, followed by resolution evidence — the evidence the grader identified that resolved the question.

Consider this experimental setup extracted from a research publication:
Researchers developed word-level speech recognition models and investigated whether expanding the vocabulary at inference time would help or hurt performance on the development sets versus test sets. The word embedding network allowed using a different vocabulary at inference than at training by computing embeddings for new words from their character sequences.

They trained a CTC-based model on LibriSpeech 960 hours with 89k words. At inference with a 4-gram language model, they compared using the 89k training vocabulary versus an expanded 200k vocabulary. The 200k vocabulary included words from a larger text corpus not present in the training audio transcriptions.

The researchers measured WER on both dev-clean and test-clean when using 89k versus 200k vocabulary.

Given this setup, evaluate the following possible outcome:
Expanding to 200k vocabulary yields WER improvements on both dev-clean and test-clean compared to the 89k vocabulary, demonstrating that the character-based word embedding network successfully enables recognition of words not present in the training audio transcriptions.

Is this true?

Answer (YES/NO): NO